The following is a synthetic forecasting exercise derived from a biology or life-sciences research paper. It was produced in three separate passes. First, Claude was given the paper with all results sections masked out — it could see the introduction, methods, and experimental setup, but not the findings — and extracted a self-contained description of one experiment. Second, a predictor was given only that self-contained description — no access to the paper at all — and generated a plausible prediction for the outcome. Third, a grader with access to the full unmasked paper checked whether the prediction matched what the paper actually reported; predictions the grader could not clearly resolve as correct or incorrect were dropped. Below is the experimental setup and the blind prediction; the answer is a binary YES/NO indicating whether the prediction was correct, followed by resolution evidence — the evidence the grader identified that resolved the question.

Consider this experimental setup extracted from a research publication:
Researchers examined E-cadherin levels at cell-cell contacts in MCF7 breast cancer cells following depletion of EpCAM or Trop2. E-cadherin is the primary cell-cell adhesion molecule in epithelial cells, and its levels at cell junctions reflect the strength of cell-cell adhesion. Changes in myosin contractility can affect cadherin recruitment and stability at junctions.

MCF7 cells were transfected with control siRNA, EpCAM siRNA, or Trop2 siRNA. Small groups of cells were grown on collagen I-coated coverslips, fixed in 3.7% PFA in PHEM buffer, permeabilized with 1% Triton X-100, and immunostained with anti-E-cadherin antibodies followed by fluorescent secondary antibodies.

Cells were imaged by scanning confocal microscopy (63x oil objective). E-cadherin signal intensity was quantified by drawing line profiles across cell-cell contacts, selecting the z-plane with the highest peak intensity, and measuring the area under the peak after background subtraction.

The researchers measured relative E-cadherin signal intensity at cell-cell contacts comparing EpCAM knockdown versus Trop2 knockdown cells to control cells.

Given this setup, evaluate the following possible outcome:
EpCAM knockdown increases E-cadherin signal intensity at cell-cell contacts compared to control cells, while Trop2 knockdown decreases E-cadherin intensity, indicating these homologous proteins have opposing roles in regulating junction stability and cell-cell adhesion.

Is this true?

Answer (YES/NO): NO